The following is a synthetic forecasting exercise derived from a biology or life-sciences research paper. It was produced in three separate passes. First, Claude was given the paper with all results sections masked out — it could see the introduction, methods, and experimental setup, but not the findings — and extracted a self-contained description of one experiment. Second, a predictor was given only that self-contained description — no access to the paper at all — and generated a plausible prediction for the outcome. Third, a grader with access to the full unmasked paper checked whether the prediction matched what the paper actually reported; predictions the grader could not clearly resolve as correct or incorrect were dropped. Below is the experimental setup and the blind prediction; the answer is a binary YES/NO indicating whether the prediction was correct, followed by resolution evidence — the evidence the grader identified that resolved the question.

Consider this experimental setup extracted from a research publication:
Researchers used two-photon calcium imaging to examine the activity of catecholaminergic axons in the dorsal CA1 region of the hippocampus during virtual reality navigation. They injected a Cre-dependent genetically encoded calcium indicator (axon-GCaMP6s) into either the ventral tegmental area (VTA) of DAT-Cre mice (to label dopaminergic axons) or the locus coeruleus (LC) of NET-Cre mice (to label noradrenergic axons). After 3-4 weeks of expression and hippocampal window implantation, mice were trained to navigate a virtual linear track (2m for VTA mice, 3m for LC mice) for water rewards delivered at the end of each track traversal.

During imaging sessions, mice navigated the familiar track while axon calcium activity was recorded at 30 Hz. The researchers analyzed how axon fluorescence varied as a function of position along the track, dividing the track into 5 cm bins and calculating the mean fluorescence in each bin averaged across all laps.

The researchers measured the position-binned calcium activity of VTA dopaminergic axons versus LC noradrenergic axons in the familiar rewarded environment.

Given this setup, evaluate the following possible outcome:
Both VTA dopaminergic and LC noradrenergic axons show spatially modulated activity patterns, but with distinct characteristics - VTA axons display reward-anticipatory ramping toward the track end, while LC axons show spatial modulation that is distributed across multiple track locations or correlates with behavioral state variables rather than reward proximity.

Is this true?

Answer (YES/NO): NO